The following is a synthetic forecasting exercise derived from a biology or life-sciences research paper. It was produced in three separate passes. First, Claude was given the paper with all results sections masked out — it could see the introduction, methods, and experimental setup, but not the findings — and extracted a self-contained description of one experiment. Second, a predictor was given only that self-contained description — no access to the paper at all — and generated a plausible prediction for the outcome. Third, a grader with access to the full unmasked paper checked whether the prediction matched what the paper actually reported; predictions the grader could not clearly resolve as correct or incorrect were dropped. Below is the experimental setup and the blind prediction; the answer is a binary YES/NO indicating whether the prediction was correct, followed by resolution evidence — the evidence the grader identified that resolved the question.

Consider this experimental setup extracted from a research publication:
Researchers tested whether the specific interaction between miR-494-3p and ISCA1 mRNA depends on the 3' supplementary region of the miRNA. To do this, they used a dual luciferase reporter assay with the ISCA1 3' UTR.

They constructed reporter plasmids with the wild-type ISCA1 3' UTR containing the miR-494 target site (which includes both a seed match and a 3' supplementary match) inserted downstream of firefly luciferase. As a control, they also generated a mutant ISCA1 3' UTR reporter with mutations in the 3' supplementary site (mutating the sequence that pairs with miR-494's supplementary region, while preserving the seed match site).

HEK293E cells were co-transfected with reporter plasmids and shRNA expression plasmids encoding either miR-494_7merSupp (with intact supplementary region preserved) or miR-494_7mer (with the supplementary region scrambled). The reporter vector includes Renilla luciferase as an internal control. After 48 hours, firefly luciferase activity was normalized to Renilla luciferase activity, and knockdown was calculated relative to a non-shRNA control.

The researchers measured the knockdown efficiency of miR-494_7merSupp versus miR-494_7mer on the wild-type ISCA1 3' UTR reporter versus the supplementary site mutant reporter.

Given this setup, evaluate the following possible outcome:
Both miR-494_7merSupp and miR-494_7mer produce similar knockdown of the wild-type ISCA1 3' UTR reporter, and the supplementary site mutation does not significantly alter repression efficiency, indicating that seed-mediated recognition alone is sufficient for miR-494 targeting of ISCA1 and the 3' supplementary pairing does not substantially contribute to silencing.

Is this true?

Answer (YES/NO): NO